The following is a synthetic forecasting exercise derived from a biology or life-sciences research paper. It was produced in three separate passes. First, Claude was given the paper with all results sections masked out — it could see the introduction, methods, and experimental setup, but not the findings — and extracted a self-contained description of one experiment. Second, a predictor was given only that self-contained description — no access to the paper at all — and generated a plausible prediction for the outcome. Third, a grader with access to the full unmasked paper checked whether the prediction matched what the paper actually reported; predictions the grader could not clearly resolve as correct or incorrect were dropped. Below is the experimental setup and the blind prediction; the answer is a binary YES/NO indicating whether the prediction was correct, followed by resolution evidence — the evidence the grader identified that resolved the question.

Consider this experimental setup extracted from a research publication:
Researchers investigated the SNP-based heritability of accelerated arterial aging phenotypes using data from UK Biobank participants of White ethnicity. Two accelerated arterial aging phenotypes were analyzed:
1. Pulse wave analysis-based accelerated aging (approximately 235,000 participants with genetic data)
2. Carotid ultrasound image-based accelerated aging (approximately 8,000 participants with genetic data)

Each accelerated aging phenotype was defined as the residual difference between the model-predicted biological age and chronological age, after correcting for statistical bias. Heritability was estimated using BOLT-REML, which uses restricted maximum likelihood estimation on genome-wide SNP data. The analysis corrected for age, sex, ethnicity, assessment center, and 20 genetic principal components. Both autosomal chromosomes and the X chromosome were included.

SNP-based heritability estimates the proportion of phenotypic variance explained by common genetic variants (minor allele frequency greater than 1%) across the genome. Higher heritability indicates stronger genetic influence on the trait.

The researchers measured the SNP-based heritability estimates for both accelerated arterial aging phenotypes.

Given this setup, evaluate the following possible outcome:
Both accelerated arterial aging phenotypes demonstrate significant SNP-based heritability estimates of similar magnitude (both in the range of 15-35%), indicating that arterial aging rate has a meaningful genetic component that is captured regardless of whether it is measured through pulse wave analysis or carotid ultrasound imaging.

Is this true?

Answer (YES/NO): NO